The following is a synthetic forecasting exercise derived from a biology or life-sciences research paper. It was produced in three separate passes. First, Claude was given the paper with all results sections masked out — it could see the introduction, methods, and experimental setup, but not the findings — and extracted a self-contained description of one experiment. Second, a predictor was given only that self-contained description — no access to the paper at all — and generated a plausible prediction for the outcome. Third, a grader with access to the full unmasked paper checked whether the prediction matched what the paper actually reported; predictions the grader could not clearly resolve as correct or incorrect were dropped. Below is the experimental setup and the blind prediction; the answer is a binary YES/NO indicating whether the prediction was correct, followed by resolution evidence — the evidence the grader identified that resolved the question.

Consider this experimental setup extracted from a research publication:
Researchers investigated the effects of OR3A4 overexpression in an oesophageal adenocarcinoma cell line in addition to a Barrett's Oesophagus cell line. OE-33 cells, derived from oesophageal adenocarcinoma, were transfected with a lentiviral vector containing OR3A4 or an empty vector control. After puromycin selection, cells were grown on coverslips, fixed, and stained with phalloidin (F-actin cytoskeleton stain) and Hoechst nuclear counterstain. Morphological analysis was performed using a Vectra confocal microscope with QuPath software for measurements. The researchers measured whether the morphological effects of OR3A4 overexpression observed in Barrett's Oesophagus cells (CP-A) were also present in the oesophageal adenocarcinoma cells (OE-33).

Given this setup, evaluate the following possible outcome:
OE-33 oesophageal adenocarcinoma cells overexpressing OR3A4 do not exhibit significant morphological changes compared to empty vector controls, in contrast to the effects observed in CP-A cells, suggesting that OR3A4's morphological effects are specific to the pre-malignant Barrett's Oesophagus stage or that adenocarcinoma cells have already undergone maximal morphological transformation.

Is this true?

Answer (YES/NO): YES